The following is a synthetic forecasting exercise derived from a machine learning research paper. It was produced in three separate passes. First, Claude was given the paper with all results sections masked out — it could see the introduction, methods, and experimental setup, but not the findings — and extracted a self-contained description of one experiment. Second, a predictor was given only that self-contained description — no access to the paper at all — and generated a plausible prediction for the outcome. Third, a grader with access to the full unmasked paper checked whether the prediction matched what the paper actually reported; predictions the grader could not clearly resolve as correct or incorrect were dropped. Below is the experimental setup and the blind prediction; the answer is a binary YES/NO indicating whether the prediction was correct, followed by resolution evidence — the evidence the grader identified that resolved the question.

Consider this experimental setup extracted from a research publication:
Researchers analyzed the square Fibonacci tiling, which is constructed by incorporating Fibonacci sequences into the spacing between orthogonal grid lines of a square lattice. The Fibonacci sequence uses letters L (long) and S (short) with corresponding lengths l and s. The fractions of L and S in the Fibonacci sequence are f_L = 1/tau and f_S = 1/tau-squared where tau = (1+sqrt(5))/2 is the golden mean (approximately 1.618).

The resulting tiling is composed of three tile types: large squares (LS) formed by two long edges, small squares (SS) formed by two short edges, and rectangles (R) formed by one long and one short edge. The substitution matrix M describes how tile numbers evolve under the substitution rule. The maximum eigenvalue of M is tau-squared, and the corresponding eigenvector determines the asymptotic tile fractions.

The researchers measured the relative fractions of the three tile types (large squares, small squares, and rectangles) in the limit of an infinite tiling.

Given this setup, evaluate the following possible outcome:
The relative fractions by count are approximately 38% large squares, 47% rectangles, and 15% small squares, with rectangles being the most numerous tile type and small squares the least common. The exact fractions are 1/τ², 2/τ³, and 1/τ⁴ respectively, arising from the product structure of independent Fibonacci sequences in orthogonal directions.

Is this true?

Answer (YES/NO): YES